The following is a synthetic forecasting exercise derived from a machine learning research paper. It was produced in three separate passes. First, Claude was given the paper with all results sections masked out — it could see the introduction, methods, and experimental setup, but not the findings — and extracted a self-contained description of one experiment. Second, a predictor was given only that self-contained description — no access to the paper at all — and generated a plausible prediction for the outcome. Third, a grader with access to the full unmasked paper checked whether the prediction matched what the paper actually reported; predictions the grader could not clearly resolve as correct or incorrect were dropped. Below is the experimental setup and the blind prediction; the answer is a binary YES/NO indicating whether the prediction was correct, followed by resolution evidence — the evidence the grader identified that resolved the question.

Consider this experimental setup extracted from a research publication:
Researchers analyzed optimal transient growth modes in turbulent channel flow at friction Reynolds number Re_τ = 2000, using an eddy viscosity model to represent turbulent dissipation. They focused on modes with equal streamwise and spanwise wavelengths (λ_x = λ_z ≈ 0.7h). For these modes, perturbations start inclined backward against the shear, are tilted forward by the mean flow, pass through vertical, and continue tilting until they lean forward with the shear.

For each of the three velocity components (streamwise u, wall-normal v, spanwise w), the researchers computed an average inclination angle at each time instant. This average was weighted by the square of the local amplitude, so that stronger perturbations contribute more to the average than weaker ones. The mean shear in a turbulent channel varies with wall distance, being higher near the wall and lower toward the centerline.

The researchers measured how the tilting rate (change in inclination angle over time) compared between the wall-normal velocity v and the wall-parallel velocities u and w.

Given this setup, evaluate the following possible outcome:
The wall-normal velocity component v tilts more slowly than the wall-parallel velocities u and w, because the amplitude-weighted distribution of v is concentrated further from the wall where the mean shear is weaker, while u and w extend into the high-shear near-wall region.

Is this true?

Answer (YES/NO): YES